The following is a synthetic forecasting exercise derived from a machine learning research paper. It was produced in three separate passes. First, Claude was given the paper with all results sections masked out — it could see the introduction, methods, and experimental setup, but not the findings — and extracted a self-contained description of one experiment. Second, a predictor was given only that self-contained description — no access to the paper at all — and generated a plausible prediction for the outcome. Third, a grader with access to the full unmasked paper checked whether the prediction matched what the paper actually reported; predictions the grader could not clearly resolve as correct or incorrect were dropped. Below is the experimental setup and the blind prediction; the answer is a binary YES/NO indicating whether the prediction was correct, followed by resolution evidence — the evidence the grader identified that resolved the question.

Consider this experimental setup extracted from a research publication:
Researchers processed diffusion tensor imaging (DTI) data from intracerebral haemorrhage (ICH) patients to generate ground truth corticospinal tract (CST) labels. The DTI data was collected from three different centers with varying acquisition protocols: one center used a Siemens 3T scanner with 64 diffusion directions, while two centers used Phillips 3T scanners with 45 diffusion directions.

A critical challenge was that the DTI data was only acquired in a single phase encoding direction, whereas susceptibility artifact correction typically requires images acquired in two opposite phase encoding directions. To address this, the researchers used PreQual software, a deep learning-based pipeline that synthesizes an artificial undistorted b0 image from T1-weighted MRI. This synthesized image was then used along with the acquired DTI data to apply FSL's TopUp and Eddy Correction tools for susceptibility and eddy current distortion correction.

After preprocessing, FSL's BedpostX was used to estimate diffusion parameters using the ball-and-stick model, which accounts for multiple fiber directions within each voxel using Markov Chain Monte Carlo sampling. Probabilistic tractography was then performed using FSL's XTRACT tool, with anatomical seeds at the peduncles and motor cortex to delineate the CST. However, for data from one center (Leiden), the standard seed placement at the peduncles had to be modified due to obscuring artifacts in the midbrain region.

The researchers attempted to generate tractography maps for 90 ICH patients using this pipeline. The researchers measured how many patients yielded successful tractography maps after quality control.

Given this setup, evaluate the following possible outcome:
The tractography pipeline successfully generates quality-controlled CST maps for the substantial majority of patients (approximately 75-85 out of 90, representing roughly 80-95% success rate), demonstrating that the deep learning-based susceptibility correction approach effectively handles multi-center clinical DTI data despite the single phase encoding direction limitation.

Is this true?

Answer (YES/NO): YES